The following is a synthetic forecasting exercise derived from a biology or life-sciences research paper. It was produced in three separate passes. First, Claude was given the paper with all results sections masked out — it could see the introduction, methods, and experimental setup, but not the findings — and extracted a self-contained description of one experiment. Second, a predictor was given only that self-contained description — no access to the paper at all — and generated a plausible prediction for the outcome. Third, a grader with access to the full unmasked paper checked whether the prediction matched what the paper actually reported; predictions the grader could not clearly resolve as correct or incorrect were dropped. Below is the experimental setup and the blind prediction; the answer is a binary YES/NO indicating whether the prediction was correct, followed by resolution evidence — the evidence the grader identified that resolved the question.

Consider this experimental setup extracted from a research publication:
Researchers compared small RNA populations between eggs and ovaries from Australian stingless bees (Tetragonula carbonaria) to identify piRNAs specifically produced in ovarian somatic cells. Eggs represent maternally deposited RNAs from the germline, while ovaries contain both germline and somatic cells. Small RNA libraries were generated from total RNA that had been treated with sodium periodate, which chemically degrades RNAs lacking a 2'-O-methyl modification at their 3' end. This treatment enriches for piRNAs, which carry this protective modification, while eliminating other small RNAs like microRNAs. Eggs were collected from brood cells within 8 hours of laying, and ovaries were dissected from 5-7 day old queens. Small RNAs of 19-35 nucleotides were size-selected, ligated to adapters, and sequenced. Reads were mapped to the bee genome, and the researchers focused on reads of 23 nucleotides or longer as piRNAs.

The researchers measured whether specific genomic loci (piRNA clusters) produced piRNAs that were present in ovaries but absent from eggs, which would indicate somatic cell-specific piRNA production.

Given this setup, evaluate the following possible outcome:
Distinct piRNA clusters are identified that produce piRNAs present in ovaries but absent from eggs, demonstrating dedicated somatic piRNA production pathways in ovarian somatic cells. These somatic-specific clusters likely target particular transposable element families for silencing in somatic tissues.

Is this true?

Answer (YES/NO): YES